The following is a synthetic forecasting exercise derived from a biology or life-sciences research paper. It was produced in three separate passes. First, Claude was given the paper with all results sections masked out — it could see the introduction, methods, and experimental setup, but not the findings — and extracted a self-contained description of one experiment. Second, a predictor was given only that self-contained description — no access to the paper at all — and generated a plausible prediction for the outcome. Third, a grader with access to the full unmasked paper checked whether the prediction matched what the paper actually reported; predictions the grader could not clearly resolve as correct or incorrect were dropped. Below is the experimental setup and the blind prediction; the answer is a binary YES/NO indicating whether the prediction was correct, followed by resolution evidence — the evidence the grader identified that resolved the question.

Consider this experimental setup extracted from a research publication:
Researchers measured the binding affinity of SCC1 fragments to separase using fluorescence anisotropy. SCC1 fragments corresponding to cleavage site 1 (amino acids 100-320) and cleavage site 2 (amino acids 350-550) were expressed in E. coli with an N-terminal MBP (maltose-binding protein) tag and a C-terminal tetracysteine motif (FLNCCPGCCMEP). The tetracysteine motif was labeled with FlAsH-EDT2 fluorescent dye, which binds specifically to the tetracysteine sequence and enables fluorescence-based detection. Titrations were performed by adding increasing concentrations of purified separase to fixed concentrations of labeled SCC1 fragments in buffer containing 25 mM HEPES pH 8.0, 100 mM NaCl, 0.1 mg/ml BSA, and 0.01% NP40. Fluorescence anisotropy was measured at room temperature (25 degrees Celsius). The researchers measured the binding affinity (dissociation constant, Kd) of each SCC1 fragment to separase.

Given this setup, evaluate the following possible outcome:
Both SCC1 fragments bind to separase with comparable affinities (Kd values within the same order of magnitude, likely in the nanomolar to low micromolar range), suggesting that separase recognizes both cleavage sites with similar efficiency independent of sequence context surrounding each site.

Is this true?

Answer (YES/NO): NO